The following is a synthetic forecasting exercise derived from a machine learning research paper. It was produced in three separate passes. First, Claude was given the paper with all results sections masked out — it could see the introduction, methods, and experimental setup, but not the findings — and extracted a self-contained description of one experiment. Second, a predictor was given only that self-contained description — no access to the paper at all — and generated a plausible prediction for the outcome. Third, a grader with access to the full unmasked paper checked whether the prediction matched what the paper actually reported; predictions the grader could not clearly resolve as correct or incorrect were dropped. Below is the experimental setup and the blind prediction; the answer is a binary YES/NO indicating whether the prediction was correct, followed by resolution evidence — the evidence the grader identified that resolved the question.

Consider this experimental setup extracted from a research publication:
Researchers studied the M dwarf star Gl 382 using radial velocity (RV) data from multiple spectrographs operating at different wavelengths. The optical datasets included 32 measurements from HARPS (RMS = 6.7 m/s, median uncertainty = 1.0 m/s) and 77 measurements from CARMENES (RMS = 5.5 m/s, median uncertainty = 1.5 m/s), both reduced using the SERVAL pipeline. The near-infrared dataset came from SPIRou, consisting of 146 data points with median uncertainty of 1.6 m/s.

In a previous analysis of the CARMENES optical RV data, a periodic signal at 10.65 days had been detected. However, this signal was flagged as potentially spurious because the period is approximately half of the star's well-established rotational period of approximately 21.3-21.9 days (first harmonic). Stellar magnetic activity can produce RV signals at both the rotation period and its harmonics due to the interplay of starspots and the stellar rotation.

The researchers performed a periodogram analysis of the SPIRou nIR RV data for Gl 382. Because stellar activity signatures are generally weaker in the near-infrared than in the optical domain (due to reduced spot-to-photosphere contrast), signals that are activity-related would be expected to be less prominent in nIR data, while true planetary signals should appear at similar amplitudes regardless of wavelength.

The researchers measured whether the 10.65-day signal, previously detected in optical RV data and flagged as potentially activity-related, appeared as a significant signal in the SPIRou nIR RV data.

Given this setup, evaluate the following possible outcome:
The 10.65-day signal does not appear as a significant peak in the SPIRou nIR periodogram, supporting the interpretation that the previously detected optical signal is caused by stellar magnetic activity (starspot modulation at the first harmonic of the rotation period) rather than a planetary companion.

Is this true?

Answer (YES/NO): NO